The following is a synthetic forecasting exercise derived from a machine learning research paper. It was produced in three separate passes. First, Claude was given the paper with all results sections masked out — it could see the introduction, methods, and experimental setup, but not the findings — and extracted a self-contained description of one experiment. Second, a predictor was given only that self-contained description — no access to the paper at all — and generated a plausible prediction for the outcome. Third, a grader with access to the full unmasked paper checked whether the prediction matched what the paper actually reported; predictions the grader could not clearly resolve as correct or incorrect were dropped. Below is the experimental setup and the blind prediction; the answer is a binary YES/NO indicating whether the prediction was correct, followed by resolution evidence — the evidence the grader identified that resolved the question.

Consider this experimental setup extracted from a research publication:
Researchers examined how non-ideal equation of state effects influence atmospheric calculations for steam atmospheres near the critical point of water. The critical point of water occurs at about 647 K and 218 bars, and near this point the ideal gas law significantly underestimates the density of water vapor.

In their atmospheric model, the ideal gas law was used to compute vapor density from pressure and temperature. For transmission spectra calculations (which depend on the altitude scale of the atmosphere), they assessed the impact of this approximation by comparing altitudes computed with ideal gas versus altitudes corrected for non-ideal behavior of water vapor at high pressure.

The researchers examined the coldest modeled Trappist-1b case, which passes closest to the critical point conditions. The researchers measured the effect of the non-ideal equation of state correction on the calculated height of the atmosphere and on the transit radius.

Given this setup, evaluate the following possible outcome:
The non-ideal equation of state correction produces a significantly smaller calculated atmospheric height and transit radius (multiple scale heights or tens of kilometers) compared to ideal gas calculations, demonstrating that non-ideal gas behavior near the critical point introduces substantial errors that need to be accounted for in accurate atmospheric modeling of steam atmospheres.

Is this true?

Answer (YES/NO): NO